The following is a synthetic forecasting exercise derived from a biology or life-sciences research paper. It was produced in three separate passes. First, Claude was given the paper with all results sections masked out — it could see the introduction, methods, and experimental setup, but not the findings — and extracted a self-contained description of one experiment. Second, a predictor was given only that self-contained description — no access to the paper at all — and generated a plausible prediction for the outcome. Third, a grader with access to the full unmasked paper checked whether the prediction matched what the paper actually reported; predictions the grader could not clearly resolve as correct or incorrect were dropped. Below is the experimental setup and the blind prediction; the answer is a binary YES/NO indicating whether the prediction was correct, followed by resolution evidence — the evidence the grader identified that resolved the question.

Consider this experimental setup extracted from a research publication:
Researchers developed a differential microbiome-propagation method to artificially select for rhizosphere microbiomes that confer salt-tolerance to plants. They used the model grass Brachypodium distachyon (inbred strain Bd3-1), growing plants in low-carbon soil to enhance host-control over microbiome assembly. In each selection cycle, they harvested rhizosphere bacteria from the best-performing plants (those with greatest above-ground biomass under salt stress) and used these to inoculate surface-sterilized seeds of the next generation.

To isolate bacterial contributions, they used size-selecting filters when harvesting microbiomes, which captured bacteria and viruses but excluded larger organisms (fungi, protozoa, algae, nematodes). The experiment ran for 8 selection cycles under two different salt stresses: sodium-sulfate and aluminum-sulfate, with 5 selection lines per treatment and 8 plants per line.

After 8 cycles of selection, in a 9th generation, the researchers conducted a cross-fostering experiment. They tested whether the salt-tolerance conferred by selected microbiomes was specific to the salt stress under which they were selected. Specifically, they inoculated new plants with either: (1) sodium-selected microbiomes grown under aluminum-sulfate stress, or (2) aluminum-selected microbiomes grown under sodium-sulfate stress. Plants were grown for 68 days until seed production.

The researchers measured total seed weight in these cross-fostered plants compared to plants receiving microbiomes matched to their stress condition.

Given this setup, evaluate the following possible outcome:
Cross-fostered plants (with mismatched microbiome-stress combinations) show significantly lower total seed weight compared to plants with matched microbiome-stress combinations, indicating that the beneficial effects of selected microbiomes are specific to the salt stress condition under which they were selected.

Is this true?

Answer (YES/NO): NO